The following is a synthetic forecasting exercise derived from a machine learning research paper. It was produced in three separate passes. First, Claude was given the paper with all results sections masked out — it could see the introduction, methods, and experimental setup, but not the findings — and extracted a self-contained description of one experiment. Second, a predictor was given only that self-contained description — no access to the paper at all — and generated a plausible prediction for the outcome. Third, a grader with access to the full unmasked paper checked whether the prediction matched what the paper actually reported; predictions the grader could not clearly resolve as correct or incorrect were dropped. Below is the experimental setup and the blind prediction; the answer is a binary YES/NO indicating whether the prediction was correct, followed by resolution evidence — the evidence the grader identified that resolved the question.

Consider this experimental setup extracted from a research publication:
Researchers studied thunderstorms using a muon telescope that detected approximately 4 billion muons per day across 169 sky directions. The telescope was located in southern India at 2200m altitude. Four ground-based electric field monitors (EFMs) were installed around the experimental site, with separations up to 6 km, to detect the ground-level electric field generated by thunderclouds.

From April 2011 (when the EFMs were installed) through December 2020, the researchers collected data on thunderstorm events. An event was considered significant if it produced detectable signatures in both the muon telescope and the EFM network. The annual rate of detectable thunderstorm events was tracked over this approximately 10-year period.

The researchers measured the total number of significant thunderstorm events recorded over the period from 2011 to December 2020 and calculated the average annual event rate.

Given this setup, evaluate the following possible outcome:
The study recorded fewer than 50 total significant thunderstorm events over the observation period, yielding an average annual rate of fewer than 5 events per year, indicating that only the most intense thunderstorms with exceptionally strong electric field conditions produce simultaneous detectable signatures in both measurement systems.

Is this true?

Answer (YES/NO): NO